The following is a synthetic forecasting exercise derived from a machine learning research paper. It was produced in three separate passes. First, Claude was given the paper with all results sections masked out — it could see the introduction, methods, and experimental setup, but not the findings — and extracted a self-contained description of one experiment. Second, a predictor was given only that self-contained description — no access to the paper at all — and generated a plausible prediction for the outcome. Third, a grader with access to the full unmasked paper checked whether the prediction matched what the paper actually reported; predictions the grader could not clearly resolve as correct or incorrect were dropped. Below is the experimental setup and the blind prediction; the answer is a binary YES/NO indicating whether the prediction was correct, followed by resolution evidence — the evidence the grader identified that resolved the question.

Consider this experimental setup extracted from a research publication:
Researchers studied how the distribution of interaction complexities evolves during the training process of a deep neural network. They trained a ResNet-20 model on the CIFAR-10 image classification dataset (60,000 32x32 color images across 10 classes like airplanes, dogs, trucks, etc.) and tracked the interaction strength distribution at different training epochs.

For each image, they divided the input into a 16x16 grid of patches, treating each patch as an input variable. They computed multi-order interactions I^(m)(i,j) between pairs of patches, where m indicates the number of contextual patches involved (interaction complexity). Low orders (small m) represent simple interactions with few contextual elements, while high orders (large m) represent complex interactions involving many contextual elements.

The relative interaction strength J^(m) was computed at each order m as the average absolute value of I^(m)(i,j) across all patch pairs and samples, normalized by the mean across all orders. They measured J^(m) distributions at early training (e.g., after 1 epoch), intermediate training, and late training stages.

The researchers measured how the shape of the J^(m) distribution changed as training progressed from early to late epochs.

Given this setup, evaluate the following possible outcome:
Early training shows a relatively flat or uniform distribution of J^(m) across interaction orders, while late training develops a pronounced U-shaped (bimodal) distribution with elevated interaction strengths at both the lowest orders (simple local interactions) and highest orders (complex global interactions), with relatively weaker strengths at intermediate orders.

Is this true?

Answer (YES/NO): NO